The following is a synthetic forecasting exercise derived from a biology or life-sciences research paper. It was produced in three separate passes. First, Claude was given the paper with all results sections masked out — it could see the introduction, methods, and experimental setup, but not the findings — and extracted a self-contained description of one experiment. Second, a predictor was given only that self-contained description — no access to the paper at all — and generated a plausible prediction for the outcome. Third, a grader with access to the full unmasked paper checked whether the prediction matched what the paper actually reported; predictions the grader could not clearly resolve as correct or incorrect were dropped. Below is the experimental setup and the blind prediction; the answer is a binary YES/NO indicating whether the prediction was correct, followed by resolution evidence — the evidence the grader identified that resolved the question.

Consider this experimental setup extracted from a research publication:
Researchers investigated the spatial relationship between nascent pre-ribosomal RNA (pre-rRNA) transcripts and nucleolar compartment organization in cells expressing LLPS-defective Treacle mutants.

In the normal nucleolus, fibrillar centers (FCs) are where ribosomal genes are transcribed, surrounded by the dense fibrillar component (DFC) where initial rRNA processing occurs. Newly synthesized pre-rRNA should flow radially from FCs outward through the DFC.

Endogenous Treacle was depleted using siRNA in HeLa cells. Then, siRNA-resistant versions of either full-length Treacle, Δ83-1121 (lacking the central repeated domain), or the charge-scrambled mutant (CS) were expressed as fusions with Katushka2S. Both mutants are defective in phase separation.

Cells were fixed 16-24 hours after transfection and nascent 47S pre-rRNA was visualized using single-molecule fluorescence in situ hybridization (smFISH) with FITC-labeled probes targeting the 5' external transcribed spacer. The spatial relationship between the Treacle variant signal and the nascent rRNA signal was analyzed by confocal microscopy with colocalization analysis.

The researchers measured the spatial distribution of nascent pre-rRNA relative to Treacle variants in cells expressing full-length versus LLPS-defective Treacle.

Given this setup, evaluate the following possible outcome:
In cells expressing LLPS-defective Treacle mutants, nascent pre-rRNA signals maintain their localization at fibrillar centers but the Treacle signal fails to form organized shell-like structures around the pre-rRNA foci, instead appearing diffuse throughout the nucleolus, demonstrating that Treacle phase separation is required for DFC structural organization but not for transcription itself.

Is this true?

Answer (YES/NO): NO